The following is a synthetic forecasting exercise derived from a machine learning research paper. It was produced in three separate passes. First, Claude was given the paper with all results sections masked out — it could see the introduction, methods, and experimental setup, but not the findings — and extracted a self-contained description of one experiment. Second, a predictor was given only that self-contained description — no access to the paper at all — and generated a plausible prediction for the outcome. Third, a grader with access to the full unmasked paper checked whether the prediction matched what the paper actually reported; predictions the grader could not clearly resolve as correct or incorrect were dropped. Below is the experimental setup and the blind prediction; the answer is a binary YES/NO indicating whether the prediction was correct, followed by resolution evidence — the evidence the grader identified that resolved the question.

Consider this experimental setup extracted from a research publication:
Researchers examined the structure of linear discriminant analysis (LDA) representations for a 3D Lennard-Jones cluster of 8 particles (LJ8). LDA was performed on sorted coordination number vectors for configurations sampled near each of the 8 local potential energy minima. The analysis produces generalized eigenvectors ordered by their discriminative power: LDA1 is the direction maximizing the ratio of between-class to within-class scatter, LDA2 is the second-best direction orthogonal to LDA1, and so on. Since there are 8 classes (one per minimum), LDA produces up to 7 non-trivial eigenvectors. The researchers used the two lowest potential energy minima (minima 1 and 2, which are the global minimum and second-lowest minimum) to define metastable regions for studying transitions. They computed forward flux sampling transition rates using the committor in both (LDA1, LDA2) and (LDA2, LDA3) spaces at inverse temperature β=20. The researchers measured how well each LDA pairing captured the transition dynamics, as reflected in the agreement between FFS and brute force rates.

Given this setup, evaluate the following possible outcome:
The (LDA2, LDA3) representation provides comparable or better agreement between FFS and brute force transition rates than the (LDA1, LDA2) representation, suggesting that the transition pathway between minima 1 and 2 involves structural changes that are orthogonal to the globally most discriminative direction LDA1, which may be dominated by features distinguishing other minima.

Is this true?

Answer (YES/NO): NO